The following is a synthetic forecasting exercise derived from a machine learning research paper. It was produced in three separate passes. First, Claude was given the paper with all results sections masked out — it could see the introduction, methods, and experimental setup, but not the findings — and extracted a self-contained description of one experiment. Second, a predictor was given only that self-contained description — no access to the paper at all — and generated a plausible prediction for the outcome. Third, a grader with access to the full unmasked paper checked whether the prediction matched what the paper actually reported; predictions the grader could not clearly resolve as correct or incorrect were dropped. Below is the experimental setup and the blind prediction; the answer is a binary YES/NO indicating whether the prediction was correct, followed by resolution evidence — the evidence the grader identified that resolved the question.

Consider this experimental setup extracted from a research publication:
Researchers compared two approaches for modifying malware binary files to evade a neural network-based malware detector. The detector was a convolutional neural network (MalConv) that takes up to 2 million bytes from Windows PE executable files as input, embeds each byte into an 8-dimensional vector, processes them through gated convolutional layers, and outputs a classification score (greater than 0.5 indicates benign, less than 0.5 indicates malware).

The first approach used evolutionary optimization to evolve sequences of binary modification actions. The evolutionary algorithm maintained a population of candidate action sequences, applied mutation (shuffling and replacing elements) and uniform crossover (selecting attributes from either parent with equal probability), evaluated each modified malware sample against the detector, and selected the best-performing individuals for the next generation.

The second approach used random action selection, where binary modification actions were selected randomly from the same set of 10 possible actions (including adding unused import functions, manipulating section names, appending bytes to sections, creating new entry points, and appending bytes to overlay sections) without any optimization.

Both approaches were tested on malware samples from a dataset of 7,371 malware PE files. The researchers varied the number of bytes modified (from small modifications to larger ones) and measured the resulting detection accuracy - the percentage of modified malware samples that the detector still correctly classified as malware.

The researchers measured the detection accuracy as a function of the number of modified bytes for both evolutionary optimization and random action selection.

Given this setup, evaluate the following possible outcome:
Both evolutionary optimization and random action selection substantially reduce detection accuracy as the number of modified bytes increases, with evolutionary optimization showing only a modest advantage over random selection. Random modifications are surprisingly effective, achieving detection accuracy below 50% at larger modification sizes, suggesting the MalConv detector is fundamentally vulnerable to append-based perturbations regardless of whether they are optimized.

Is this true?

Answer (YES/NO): NO